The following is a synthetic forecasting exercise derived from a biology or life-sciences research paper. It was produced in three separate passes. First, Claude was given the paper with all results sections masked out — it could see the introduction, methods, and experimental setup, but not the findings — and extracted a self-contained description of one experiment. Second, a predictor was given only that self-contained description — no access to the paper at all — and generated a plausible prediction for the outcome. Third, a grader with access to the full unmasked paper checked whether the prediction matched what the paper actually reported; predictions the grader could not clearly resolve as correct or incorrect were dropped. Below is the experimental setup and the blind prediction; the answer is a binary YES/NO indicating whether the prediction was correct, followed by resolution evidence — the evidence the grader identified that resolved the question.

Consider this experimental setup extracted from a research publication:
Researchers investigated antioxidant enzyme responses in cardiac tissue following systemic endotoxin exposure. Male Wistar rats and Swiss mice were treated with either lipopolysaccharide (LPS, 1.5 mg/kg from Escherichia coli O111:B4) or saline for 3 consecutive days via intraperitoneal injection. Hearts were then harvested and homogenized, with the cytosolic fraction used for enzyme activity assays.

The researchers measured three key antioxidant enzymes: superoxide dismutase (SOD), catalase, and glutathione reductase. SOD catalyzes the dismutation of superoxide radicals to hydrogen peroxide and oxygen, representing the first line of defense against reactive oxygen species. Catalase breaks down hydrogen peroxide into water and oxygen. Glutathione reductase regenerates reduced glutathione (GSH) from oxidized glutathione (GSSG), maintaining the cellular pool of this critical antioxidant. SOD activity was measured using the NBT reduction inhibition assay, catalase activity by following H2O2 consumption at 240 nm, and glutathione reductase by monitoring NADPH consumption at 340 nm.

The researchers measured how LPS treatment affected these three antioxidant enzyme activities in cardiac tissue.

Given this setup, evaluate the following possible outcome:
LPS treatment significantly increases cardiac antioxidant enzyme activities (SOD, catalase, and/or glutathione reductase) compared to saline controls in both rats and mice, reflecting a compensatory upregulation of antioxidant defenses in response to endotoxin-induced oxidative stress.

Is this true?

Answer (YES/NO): NO